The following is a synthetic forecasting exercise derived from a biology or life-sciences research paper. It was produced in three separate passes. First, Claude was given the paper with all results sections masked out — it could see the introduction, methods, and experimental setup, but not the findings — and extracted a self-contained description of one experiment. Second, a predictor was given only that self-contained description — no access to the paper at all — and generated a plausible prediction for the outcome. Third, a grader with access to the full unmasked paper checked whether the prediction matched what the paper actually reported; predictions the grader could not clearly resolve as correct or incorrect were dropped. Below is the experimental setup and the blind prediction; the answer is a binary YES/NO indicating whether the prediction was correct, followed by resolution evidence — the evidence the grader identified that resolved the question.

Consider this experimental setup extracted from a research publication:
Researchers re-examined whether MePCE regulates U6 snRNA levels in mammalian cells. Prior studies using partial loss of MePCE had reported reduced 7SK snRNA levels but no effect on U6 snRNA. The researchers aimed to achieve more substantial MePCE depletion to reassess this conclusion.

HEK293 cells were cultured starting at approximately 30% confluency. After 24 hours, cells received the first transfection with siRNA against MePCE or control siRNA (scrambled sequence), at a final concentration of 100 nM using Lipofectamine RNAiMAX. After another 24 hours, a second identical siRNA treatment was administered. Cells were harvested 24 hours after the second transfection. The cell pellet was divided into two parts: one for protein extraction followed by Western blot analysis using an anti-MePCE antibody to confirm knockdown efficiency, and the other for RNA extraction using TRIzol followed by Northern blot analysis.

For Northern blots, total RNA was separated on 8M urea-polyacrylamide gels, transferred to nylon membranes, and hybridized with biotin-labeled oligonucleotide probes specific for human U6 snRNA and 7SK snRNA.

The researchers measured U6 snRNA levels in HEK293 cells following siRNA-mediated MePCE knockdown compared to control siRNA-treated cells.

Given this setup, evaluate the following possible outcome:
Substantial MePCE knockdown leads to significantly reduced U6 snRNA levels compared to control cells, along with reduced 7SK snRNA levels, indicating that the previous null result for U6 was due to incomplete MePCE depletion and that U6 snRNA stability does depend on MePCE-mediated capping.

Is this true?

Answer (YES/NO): YES